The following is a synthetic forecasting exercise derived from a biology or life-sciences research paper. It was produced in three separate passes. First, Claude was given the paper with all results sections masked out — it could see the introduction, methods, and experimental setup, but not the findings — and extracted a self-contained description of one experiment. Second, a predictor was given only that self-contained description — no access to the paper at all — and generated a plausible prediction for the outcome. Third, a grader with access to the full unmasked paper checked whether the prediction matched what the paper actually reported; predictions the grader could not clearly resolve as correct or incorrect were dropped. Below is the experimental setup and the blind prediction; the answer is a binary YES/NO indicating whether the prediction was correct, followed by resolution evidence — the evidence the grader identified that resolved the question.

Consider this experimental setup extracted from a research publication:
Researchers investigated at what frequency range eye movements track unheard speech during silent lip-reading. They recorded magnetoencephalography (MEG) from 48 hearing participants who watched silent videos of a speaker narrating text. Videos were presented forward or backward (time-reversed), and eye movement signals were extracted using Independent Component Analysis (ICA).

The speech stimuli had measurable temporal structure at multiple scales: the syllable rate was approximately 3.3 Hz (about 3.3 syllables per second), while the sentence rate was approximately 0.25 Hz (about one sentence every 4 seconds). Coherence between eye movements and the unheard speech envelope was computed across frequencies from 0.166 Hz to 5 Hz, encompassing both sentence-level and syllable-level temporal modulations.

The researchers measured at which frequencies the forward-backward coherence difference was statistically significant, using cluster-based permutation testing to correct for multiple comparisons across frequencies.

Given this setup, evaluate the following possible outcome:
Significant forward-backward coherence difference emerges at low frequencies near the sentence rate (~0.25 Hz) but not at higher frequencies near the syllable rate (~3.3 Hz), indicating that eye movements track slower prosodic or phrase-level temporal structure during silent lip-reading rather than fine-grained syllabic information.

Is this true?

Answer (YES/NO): YES